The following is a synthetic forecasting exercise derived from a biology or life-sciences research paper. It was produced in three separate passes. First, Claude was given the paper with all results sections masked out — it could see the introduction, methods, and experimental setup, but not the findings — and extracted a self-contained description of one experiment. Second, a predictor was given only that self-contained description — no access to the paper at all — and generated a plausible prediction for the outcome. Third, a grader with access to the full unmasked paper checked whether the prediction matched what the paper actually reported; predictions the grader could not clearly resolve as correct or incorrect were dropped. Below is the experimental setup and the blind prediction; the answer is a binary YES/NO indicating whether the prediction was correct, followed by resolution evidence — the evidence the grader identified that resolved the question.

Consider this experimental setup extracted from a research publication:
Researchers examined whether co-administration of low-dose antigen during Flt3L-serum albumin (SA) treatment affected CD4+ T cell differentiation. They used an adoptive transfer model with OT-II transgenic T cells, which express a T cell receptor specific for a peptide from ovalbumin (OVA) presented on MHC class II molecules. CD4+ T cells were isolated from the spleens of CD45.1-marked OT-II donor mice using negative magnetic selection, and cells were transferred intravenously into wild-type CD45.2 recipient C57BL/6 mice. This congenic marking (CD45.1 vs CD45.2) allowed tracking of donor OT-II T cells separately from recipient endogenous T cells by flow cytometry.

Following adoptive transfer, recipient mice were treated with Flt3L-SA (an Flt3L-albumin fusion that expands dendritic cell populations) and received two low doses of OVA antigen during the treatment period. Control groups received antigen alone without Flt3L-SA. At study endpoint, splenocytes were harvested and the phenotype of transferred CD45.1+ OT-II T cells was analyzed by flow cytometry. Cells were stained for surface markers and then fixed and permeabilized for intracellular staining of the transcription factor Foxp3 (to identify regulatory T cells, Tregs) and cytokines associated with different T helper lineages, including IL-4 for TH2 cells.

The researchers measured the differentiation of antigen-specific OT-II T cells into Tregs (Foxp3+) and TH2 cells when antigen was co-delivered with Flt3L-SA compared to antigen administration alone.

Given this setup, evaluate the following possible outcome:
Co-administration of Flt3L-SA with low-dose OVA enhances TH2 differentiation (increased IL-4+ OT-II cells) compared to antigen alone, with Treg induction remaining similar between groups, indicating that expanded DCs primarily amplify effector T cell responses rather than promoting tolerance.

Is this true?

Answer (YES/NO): NO